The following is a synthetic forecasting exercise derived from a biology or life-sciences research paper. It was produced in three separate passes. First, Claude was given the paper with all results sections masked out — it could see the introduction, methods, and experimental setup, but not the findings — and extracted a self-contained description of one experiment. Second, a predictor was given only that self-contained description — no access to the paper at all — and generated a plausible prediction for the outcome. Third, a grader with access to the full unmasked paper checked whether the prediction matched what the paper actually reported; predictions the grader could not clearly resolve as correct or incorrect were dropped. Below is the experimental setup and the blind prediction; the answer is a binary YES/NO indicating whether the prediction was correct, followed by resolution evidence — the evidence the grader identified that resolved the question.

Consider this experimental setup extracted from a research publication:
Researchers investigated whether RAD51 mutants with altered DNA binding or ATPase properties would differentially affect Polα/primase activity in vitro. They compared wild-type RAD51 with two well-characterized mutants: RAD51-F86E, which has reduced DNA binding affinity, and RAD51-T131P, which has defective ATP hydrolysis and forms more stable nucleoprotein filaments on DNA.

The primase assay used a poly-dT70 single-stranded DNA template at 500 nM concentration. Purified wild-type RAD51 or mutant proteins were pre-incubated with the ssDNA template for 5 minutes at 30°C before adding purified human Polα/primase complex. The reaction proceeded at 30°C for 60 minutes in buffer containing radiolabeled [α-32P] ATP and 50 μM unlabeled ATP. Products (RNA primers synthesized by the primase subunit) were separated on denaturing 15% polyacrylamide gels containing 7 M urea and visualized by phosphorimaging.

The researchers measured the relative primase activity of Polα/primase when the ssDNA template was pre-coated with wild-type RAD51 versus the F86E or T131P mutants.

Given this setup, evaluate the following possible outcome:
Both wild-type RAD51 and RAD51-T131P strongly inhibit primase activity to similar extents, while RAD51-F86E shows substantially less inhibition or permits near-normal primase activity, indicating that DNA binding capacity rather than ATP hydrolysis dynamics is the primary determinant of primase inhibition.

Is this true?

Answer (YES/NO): NO